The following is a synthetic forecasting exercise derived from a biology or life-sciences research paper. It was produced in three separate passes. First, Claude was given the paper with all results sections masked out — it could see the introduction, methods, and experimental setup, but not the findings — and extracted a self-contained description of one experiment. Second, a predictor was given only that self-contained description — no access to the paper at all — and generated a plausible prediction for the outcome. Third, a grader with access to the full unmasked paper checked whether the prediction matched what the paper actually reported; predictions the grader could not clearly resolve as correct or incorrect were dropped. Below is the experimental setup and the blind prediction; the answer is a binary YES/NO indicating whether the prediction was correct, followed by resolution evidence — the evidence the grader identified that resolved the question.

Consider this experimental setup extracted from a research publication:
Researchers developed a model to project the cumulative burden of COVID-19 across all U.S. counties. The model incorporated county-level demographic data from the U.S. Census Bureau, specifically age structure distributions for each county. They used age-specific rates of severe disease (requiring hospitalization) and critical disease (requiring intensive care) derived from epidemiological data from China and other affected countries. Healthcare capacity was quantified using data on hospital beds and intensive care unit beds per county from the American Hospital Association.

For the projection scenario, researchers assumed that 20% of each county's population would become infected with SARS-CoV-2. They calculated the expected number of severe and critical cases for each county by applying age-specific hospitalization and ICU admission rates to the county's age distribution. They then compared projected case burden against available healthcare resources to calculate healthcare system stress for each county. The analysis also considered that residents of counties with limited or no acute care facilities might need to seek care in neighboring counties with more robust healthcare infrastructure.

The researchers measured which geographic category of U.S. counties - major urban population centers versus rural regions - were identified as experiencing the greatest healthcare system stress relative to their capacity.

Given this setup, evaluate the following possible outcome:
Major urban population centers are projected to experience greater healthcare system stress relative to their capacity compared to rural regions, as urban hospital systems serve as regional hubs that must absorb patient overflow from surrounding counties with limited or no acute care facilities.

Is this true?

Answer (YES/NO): NO